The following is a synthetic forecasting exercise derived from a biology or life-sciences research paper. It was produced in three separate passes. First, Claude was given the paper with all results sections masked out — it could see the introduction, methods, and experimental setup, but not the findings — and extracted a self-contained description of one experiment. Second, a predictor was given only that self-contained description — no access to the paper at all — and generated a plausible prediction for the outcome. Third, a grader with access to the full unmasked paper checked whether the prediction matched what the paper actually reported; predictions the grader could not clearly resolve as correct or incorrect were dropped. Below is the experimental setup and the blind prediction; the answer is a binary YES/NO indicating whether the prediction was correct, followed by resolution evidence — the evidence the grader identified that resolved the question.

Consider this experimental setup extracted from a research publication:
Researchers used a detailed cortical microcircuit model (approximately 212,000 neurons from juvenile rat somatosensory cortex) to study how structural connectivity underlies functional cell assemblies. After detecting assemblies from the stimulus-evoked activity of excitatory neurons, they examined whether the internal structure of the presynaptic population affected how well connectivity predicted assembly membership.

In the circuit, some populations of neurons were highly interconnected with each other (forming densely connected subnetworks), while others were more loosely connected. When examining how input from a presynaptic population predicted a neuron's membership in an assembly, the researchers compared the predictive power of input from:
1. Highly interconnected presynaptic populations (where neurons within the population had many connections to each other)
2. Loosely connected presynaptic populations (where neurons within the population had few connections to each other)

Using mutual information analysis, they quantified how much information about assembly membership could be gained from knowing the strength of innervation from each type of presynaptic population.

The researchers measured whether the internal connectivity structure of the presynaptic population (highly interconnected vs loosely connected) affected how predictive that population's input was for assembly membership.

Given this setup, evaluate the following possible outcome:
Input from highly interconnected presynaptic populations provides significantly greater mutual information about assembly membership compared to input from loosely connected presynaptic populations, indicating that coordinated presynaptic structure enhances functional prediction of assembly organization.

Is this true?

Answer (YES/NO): YES